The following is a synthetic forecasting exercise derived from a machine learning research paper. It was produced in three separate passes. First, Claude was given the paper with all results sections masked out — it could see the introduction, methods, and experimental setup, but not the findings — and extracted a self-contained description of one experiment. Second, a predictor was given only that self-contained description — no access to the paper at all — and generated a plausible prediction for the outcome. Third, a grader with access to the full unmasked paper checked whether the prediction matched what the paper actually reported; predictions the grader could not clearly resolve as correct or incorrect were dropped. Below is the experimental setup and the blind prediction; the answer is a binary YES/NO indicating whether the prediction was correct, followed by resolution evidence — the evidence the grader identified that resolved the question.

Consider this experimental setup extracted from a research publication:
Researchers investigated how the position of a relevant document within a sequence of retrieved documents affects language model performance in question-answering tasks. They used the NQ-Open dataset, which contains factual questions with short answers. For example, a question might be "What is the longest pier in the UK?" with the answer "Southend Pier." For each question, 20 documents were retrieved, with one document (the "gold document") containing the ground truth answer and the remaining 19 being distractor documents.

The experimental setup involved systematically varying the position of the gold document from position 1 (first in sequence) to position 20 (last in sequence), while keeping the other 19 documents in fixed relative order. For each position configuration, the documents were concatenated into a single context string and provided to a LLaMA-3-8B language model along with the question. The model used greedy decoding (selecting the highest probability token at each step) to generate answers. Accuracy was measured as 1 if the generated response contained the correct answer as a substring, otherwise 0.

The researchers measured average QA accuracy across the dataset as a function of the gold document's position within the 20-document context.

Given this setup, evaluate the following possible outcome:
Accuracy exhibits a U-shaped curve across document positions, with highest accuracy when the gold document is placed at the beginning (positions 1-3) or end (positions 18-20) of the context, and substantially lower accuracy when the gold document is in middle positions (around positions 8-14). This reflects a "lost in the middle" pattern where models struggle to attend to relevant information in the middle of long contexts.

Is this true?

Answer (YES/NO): YES